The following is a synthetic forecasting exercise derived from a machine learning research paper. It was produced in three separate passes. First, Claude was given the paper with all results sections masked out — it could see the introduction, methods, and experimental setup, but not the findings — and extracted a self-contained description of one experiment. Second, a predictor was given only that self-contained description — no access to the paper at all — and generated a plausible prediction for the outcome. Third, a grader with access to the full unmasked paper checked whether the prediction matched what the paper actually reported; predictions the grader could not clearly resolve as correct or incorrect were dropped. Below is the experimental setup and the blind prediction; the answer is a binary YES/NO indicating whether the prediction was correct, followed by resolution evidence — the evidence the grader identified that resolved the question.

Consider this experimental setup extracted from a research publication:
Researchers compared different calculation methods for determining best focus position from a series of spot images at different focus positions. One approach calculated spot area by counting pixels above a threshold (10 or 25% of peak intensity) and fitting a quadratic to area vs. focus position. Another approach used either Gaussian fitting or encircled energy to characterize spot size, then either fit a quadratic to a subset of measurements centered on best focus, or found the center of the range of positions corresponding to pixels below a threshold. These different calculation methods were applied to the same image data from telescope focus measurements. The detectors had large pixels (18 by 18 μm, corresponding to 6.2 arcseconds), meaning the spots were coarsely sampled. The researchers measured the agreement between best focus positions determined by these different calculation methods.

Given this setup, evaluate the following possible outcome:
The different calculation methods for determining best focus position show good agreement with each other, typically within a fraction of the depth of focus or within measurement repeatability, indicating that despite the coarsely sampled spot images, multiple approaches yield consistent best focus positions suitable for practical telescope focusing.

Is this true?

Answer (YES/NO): YES